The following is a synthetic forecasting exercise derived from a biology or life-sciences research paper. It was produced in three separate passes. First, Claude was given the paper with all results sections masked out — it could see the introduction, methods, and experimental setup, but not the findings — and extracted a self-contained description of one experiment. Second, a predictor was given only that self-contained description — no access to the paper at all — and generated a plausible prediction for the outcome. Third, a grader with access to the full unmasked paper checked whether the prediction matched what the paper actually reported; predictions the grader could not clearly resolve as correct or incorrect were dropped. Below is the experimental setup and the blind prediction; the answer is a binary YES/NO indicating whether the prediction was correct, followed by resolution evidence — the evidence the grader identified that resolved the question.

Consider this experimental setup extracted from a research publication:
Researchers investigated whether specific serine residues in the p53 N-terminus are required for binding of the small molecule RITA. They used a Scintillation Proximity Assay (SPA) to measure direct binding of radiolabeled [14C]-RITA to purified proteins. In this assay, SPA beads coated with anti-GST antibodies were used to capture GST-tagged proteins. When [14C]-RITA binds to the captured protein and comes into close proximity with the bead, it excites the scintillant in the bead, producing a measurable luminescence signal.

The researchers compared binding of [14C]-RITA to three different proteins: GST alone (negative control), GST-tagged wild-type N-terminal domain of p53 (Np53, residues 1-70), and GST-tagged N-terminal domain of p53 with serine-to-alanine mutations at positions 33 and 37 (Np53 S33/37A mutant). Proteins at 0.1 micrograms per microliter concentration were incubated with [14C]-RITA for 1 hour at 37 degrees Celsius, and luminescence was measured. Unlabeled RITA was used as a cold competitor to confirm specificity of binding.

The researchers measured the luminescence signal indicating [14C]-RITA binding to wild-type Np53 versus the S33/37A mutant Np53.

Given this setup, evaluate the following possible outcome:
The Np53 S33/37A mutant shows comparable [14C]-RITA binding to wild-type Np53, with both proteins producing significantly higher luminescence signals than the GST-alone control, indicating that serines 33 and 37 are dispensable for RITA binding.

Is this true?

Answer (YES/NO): NO